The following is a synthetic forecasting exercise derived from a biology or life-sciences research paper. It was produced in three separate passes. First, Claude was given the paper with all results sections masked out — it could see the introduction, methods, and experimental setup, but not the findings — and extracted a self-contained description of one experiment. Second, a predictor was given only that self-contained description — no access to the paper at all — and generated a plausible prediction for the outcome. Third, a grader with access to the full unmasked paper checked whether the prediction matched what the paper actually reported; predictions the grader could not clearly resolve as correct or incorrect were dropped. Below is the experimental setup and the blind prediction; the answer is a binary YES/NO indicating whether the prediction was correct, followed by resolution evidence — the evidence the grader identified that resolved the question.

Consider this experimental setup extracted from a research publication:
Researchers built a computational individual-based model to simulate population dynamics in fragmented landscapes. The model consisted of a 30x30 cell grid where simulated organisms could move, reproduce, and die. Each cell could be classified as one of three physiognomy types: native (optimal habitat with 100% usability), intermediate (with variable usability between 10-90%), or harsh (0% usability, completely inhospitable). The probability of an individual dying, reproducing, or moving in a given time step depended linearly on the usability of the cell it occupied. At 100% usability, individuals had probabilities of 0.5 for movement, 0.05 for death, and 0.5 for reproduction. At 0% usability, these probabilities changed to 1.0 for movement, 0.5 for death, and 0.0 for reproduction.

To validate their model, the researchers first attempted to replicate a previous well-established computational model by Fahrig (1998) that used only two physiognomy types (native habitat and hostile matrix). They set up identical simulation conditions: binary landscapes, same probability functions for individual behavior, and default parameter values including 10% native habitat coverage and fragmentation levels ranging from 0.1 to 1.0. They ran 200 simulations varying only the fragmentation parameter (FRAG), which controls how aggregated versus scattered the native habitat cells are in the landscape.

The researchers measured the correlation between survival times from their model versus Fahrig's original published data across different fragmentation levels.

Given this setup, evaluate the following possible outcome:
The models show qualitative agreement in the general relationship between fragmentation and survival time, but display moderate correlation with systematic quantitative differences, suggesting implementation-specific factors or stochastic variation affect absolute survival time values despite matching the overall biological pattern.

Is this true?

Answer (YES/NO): YES